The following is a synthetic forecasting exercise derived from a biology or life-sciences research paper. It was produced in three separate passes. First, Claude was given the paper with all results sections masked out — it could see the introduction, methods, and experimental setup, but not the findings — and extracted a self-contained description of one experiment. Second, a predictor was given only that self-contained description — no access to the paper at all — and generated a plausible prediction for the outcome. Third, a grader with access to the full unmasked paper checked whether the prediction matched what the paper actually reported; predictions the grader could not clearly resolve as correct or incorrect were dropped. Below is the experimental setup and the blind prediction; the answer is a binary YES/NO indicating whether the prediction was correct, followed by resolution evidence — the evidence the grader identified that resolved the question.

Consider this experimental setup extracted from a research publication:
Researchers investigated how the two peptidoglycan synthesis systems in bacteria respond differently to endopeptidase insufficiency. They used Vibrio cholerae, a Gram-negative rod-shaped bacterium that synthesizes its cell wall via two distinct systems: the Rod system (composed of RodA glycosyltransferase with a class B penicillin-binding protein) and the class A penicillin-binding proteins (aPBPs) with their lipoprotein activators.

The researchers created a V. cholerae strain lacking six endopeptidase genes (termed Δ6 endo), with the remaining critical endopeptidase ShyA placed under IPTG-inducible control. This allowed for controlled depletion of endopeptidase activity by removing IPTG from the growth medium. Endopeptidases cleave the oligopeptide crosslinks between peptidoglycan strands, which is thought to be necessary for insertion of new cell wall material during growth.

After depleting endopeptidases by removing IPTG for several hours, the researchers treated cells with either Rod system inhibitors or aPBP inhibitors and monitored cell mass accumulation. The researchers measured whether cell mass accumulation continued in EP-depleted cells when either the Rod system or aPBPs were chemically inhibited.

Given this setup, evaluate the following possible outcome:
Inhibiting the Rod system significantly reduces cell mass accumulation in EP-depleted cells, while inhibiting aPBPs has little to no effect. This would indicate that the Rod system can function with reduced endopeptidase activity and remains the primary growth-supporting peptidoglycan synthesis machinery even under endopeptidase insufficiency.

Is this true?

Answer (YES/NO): NO